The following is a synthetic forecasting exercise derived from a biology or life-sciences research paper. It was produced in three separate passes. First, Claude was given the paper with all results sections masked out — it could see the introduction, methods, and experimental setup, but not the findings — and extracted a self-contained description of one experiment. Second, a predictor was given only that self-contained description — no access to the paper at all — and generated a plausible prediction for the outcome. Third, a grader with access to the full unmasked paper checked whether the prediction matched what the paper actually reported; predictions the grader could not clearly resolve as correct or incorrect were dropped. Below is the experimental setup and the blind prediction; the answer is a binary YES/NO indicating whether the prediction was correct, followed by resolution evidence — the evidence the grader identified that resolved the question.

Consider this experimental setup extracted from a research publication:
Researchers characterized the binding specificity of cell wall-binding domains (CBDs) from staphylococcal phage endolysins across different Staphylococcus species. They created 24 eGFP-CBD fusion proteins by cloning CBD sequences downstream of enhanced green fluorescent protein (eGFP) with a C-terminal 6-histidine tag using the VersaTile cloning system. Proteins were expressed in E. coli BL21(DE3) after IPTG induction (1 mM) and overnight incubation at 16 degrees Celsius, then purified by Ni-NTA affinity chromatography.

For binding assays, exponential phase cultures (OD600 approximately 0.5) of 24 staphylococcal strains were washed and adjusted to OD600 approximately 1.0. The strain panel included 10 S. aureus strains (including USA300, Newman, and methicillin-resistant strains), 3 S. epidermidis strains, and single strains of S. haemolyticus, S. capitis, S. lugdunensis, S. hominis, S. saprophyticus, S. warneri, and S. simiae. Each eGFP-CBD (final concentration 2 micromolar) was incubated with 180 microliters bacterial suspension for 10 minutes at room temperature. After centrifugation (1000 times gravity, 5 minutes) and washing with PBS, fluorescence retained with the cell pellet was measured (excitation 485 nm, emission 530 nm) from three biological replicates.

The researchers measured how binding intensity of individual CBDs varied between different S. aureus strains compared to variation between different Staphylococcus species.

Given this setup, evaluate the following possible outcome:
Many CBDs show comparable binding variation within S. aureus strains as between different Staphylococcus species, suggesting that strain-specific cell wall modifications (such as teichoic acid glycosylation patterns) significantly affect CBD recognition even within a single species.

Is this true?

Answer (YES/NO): NO